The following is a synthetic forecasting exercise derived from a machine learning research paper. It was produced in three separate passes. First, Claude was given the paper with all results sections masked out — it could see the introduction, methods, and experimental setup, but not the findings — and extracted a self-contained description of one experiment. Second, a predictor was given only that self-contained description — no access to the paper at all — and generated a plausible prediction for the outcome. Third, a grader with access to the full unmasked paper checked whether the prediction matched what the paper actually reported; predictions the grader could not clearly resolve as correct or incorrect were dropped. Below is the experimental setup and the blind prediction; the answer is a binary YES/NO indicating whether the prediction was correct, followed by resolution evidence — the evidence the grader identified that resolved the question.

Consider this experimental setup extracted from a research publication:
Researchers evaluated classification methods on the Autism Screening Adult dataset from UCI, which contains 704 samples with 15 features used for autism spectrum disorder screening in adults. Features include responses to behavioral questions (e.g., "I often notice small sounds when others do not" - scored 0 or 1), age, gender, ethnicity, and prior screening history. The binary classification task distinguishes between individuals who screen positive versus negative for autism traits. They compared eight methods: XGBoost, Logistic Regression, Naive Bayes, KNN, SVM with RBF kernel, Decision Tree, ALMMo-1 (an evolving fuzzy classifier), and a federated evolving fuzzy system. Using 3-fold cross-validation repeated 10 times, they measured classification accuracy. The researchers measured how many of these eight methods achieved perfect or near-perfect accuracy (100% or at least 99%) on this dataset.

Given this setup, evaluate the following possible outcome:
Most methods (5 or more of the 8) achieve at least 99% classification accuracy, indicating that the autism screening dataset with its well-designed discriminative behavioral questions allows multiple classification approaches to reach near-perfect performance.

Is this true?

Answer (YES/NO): YES